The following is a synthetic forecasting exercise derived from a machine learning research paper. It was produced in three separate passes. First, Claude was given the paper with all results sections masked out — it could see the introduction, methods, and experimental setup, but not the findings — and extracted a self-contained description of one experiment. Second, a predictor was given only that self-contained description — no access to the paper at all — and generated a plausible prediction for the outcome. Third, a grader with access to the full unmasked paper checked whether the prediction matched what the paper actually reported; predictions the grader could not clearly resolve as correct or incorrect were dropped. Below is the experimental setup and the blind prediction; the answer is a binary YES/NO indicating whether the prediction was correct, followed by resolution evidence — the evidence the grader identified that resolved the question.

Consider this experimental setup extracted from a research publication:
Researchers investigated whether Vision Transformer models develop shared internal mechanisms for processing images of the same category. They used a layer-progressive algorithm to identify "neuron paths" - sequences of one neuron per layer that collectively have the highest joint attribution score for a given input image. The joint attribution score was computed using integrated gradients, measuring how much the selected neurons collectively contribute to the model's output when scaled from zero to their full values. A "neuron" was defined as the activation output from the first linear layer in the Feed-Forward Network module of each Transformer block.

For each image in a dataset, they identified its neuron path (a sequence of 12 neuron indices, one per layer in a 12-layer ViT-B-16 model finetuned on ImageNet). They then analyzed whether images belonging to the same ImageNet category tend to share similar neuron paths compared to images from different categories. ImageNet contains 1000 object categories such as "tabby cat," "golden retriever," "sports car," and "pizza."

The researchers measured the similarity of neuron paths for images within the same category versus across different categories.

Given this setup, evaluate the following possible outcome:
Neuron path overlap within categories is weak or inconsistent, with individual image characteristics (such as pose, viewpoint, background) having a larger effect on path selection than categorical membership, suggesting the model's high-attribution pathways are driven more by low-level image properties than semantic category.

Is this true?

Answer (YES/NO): NO